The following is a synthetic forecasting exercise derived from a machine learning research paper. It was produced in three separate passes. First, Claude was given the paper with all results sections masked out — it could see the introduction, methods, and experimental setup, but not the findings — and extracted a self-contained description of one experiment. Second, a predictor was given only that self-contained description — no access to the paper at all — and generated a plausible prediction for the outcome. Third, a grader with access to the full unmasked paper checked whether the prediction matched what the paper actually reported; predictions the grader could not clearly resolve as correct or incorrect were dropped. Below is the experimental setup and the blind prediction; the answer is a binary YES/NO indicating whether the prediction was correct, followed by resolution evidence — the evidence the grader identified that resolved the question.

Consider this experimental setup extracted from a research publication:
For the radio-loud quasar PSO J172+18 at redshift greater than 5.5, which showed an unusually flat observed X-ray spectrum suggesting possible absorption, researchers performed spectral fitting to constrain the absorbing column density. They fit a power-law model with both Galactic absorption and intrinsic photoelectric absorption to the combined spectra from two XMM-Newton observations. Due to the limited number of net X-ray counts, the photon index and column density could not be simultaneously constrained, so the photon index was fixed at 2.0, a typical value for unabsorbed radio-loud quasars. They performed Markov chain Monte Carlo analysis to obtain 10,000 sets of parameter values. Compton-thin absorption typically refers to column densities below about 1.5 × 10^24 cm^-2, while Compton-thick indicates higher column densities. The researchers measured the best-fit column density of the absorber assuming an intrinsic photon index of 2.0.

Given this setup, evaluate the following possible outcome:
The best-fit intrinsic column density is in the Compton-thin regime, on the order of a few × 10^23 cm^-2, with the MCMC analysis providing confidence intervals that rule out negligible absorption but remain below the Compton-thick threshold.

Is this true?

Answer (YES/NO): NO